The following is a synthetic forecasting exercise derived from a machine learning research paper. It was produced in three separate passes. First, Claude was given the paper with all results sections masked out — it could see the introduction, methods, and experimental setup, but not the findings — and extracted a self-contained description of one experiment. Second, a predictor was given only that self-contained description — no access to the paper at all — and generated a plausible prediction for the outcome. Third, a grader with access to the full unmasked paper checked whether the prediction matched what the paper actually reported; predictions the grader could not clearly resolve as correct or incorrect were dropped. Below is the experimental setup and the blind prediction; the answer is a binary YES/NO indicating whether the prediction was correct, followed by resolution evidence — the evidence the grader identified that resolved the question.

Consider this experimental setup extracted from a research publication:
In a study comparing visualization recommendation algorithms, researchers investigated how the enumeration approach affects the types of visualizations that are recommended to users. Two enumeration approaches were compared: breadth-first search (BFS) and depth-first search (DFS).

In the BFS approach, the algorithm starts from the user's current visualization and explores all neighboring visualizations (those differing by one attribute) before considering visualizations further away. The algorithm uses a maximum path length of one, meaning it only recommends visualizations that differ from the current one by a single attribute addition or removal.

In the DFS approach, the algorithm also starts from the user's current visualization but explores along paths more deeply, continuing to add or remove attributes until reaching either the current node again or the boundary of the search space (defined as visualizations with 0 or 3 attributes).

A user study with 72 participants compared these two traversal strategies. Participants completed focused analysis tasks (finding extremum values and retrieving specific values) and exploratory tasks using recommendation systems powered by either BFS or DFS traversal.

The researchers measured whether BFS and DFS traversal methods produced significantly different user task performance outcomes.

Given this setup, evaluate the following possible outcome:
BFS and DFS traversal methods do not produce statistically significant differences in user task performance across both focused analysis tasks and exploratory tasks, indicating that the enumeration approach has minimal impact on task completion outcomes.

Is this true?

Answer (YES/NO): NO